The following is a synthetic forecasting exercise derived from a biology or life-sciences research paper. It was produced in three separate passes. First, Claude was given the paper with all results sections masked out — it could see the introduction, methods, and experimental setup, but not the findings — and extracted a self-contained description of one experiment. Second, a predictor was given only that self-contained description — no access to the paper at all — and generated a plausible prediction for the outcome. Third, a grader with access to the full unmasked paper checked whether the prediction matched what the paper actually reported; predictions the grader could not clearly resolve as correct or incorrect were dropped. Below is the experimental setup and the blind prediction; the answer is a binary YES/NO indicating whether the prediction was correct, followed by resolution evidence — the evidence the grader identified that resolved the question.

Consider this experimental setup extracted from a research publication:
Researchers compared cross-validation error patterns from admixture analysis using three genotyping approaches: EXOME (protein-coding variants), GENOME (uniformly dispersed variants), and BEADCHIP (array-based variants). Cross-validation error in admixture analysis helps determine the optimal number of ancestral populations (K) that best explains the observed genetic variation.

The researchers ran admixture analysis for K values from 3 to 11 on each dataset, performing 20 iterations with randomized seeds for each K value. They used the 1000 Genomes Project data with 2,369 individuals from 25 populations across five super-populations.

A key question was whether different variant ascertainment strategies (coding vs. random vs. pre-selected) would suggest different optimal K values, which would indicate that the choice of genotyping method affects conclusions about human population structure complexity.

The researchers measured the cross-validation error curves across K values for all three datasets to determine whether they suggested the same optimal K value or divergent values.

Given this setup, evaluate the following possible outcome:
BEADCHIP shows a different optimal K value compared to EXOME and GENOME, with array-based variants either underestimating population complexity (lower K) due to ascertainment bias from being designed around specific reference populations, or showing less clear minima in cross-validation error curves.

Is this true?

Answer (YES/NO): YES